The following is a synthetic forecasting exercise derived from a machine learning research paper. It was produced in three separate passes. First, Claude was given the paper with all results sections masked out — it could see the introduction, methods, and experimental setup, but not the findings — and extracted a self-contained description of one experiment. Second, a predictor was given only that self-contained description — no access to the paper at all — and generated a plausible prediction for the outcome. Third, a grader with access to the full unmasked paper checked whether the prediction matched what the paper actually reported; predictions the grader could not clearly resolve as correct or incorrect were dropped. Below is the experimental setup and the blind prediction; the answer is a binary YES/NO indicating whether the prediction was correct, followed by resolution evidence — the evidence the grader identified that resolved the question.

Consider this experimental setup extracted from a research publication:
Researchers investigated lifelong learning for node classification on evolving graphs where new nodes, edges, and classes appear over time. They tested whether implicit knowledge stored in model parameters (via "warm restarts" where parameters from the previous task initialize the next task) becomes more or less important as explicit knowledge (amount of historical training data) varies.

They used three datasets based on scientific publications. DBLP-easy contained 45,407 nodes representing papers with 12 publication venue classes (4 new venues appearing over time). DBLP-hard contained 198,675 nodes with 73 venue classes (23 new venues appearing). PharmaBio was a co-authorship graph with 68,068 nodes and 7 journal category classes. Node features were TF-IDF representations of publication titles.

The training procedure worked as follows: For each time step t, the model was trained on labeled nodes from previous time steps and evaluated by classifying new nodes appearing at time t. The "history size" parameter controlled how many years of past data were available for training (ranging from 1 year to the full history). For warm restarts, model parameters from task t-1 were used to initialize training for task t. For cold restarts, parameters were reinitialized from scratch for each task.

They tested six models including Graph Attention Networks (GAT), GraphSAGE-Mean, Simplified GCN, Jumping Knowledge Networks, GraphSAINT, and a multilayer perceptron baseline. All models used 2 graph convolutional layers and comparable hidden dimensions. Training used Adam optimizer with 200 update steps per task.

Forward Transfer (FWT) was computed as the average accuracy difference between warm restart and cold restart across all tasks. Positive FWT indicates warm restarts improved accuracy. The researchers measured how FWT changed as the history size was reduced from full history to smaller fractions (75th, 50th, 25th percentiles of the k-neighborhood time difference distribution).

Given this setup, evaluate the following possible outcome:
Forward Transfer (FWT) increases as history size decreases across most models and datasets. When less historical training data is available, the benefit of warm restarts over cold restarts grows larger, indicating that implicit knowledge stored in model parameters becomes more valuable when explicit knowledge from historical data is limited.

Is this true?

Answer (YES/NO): YES